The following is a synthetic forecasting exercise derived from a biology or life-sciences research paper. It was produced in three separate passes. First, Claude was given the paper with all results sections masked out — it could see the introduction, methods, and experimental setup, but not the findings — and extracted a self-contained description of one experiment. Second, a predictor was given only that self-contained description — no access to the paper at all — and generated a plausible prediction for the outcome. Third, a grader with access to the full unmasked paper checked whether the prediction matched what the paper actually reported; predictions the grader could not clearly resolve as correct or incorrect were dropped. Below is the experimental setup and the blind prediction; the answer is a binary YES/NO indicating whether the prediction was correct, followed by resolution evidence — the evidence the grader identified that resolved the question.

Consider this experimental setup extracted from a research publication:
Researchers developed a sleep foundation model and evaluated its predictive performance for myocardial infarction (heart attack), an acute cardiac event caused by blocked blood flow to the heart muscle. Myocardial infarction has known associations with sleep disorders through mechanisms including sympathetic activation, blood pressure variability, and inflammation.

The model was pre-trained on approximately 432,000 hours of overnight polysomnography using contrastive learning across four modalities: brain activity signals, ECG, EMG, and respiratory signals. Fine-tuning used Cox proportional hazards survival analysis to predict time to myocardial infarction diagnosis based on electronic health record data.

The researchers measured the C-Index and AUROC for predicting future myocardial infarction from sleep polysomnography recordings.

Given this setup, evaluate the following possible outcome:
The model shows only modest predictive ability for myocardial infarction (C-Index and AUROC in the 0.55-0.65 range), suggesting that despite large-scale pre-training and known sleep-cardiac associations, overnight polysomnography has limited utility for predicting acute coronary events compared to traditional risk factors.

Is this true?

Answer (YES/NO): NO